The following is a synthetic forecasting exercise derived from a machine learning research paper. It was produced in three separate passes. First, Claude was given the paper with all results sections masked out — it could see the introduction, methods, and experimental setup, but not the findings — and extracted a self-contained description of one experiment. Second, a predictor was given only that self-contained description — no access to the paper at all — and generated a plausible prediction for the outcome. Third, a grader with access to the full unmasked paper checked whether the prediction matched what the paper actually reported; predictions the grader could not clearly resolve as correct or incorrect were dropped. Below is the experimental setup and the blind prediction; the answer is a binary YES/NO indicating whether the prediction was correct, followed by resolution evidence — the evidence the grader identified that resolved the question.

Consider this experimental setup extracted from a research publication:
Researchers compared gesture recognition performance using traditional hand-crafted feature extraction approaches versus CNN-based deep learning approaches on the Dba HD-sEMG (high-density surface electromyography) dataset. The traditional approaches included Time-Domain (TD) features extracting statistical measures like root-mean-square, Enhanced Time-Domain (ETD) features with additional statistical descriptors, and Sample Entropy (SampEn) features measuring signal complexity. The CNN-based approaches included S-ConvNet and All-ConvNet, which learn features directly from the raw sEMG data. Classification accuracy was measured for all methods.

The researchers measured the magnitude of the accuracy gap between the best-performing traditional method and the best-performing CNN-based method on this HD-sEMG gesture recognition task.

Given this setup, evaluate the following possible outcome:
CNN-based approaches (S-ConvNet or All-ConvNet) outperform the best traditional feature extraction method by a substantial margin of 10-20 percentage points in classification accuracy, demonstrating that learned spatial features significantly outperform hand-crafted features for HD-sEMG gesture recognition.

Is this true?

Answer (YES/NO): NO